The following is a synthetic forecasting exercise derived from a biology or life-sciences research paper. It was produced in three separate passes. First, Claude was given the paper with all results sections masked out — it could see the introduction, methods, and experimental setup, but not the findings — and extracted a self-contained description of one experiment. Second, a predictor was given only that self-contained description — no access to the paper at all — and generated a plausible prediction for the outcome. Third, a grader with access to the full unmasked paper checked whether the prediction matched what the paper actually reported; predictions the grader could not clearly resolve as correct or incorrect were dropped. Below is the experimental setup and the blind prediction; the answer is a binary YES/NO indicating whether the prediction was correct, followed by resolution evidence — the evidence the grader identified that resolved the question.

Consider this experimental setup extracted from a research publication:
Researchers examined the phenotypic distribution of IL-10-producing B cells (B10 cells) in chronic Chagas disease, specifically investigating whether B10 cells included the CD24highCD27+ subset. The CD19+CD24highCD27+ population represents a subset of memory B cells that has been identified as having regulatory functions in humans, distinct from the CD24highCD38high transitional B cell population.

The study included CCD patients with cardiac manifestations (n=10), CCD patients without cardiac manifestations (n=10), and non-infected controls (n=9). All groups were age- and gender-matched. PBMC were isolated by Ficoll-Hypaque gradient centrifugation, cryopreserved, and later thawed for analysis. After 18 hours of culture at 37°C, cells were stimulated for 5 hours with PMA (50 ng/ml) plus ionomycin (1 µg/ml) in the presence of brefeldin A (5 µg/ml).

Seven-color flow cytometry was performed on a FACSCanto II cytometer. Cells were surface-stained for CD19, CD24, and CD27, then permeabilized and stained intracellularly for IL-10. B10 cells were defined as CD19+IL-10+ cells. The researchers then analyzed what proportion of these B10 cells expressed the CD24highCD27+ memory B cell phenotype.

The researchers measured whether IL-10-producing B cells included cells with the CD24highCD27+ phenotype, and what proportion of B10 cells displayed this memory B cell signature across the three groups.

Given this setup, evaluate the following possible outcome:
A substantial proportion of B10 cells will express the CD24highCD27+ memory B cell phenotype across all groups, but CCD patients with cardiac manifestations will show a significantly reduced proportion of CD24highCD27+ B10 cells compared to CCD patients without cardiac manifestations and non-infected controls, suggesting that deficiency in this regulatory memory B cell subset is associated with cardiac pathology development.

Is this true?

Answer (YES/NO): NO